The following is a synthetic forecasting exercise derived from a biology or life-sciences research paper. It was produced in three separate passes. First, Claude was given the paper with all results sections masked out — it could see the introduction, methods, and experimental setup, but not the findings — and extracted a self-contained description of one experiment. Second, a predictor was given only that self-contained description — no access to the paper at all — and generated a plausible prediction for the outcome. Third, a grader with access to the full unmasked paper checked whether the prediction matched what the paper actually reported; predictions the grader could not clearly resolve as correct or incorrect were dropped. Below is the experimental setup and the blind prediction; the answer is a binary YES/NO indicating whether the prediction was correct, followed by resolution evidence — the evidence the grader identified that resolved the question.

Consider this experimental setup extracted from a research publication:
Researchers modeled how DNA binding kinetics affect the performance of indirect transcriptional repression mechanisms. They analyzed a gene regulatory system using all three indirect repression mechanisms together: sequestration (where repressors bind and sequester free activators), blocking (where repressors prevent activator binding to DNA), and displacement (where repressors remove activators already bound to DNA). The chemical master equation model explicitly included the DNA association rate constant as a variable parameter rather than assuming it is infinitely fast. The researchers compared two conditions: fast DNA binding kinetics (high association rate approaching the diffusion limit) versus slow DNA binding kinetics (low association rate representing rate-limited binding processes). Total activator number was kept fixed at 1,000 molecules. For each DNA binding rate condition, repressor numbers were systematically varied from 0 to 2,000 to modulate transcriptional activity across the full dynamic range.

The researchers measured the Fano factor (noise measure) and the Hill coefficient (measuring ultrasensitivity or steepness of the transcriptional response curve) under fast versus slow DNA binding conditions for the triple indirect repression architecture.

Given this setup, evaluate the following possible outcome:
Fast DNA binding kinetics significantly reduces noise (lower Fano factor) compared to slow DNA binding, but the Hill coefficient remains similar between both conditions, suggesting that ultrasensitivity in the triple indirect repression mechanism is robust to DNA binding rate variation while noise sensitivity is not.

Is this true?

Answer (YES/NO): YES